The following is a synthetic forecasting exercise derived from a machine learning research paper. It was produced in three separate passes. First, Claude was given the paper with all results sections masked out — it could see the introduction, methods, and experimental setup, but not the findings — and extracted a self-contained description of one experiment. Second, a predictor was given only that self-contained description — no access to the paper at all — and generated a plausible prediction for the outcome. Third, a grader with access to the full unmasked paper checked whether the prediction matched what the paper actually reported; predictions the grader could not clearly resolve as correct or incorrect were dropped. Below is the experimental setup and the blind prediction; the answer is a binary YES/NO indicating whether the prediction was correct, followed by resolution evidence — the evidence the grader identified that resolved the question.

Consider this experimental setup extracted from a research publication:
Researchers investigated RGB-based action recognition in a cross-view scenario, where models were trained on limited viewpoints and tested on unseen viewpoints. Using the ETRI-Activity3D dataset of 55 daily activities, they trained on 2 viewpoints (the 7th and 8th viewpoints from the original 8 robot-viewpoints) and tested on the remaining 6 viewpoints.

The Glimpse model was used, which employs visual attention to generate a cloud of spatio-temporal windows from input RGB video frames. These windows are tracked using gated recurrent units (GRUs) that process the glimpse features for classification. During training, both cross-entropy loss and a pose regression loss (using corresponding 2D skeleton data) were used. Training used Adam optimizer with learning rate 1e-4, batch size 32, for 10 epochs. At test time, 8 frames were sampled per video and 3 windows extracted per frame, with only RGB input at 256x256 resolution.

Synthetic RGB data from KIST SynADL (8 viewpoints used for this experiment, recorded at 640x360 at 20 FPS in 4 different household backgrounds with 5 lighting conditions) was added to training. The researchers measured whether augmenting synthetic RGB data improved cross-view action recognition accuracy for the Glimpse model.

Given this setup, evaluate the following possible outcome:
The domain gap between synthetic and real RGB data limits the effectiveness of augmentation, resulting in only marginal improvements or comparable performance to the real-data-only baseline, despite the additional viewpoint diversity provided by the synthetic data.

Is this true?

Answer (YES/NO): NO